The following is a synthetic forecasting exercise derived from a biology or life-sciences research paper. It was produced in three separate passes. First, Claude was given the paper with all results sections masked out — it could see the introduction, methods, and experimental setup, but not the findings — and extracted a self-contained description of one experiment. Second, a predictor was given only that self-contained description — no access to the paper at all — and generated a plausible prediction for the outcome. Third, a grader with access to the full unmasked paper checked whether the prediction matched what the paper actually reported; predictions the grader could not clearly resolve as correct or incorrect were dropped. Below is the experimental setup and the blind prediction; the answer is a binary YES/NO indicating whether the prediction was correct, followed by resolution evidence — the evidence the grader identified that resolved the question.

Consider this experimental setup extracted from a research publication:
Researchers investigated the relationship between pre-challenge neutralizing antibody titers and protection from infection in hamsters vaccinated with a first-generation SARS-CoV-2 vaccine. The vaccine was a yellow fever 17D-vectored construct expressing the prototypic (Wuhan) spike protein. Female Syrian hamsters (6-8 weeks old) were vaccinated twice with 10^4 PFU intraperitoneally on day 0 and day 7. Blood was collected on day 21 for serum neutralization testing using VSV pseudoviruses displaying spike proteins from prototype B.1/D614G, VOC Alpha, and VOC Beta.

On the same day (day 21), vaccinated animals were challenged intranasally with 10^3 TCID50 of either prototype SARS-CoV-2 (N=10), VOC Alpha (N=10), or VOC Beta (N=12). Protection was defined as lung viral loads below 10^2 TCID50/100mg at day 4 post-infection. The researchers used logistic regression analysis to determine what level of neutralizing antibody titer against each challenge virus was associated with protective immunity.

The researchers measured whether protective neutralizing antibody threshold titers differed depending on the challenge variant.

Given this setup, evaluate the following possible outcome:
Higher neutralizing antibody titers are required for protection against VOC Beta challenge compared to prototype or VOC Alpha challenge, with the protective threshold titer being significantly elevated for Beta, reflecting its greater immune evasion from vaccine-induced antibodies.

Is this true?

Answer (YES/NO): YES